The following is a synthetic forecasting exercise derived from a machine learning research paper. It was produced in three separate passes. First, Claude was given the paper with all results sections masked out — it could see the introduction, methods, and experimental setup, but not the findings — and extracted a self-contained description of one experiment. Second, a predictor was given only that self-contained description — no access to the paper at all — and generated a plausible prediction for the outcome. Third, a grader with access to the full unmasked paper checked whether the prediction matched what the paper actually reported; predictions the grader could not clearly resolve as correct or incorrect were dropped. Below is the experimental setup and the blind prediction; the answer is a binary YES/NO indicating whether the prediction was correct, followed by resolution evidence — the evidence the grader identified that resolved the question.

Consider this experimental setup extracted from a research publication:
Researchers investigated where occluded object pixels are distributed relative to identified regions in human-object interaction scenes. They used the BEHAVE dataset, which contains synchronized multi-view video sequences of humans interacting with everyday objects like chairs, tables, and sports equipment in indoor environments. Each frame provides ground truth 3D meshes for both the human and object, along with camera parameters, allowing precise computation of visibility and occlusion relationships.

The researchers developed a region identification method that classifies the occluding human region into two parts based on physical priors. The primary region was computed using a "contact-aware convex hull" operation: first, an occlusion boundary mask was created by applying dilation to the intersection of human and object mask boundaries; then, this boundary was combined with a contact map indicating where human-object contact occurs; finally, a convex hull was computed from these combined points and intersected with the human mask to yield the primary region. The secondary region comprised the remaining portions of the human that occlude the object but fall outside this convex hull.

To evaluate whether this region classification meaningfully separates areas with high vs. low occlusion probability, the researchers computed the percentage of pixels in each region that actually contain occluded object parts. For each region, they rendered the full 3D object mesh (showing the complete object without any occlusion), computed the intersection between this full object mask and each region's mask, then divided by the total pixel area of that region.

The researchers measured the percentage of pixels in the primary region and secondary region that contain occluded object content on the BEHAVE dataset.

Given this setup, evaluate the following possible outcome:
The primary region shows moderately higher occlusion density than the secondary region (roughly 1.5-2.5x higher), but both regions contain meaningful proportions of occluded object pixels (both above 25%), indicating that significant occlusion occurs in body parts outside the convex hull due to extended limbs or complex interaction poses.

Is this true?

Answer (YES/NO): NO